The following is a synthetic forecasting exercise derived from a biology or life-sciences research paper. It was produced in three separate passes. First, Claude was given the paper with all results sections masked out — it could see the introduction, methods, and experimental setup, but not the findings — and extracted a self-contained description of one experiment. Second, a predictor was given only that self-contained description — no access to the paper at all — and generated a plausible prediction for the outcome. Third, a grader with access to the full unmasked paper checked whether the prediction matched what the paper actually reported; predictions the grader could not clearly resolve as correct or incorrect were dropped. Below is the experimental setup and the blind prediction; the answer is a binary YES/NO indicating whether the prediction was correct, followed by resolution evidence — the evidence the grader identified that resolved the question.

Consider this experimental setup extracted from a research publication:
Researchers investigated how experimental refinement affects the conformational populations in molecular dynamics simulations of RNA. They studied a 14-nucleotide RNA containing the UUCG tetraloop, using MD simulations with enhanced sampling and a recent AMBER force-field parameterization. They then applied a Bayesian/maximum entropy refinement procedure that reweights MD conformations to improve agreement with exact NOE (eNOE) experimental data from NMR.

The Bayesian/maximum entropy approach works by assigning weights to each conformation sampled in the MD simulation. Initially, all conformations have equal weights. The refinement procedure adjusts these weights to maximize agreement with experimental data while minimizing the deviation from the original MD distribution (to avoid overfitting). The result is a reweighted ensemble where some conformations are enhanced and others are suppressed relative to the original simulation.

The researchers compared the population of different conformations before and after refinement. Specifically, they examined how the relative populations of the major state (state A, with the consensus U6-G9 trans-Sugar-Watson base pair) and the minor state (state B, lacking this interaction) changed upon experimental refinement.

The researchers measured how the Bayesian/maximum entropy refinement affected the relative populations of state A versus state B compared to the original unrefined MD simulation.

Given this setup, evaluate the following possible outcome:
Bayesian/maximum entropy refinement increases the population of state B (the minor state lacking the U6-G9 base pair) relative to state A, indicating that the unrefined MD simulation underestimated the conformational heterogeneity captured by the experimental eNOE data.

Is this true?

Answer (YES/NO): NO